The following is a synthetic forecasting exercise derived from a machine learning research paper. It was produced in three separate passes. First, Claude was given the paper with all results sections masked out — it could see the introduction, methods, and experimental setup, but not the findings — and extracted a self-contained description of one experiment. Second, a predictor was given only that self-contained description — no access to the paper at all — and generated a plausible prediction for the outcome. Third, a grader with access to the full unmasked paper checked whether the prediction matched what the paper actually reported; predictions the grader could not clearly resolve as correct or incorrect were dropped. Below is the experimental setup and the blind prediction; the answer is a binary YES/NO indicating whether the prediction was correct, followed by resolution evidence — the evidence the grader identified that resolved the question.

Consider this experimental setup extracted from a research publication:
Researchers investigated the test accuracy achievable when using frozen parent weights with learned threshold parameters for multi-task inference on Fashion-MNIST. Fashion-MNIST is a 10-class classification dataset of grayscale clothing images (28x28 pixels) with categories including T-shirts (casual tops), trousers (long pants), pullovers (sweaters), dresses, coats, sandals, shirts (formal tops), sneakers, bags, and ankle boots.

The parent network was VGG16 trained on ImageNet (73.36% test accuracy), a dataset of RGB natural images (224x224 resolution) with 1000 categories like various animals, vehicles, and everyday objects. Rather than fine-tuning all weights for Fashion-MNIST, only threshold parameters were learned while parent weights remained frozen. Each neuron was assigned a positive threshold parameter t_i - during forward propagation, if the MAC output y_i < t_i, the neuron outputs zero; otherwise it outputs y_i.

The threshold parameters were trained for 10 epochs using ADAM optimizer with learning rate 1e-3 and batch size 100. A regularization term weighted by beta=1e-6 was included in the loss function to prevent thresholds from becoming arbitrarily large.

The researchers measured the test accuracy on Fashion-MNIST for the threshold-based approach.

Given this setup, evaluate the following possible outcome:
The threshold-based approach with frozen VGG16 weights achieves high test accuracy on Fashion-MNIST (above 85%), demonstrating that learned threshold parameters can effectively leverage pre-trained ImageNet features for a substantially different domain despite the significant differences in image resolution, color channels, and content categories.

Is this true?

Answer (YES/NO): YES